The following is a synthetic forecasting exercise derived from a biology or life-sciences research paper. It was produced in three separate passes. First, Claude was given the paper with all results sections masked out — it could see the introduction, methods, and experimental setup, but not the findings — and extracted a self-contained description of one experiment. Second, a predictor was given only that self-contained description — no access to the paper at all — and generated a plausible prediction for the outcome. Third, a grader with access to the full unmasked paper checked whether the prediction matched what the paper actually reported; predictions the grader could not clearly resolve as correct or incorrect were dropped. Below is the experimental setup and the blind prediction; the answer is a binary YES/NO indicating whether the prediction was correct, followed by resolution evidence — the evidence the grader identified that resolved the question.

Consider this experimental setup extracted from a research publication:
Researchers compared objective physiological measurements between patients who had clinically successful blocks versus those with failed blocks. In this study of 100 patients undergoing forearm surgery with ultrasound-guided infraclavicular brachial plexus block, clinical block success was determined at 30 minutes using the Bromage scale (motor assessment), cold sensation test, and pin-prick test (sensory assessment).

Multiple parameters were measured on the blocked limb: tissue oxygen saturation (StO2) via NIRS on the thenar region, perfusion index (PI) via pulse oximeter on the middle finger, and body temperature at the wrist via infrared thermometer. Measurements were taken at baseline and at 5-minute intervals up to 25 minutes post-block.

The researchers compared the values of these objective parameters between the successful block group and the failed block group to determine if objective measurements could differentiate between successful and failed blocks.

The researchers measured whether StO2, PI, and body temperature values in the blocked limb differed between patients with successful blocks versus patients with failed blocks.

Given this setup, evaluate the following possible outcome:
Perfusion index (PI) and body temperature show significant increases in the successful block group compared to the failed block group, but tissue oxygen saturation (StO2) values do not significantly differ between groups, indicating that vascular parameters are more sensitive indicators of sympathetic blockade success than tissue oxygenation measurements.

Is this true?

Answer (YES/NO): NO